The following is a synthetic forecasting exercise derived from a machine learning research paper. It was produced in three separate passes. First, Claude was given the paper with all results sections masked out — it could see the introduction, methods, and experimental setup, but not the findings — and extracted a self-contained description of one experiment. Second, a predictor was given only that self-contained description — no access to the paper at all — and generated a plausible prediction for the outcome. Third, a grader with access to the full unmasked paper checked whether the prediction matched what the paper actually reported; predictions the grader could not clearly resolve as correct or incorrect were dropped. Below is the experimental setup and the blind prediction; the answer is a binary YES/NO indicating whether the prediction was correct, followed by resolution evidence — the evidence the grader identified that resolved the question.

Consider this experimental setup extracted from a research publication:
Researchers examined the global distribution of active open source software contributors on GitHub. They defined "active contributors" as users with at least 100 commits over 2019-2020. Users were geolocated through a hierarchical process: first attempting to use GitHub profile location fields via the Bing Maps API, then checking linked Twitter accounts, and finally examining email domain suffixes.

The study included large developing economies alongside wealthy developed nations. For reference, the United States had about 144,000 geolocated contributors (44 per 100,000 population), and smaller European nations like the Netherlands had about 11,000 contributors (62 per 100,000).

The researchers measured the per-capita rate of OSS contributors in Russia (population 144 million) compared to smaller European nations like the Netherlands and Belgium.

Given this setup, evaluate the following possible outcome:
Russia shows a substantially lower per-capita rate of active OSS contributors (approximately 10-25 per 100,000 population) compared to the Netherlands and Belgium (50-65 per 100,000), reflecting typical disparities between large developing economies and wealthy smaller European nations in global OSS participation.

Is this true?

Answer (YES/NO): NO